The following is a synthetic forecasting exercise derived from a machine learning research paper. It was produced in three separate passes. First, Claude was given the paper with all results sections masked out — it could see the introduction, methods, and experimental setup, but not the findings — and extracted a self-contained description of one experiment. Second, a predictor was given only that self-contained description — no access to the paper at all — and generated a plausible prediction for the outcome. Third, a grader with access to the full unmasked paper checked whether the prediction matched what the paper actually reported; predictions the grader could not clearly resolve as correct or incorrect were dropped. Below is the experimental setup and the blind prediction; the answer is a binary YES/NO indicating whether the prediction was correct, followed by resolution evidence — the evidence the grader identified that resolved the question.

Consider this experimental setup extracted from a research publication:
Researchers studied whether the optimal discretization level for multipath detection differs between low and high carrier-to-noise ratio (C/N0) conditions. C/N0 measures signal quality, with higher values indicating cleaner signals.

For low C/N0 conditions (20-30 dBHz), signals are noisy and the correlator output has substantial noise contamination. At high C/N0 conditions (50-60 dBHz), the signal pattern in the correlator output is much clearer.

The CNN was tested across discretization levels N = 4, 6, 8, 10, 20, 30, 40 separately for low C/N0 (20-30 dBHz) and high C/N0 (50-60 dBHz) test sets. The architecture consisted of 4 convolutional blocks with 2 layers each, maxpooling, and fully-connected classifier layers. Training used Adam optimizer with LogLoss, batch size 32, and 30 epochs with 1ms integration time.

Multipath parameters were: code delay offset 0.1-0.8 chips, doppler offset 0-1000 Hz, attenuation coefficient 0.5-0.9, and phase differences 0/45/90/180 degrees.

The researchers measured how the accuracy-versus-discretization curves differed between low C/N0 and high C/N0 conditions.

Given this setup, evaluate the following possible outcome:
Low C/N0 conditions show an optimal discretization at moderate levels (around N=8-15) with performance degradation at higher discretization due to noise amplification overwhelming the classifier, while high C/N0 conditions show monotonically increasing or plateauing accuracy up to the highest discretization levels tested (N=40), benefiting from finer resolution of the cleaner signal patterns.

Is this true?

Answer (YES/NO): NO